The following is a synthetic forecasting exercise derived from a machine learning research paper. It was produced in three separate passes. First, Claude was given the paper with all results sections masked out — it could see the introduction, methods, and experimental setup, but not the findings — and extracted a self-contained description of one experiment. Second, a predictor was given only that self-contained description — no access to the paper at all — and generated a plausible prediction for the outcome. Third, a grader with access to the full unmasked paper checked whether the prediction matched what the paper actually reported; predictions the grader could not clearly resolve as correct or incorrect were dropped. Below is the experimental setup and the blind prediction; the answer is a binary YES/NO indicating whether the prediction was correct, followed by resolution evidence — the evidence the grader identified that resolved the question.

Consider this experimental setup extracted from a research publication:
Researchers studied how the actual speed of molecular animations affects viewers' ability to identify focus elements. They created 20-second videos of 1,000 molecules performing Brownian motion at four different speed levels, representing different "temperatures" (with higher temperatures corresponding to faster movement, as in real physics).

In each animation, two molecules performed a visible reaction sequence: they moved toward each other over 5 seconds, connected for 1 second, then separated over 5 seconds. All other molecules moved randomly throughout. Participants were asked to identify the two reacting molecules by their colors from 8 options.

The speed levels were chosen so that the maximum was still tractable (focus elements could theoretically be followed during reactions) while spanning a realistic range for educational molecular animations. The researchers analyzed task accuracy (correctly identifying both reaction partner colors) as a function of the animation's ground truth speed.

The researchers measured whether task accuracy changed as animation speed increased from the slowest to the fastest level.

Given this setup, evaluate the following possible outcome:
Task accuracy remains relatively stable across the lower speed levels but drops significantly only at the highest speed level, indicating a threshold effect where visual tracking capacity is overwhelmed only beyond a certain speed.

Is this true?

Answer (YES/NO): NO